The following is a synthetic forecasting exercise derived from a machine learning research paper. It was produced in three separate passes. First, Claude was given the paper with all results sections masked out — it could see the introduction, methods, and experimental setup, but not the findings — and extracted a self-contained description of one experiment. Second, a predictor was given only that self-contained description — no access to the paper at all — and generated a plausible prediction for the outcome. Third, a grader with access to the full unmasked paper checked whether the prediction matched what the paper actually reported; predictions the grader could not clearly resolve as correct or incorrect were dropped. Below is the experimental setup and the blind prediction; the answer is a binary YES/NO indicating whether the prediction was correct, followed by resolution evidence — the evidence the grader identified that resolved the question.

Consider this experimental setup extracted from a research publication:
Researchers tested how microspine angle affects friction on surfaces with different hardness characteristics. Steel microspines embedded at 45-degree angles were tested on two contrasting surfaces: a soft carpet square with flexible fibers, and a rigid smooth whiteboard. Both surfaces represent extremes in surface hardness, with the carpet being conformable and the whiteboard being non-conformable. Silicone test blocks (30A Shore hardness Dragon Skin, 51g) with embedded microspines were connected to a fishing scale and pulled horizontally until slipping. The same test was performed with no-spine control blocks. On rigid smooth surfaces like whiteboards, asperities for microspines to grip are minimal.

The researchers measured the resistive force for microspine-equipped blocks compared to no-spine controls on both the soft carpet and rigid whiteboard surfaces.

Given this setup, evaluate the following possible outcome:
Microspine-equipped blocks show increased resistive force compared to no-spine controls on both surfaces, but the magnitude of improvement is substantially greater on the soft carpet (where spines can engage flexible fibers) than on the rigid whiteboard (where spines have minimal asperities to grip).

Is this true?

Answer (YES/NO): NO